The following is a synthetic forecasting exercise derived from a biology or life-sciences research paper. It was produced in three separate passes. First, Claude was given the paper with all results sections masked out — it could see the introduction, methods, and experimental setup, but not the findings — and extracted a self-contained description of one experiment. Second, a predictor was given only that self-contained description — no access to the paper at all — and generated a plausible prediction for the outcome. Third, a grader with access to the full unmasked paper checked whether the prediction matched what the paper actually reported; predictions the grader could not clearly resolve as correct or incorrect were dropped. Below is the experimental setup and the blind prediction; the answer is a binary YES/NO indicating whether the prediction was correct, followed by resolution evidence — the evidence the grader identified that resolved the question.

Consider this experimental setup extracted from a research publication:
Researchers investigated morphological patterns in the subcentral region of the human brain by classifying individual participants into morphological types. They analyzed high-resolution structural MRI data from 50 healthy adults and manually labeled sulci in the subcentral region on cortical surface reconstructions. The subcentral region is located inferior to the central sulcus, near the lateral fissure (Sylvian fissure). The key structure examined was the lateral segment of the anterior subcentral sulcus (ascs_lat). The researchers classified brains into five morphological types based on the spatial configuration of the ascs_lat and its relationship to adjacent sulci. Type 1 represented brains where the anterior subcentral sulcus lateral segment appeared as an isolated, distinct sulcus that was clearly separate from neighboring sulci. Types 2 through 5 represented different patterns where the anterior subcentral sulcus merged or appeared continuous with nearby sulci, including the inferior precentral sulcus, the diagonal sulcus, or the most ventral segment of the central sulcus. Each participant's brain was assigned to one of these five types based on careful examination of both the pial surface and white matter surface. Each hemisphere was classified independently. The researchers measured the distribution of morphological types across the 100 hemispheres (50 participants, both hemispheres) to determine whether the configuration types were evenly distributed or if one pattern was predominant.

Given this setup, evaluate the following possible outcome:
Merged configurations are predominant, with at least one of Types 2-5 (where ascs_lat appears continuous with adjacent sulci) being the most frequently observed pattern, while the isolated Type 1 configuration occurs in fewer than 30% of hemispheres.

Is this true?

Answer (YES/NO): NO